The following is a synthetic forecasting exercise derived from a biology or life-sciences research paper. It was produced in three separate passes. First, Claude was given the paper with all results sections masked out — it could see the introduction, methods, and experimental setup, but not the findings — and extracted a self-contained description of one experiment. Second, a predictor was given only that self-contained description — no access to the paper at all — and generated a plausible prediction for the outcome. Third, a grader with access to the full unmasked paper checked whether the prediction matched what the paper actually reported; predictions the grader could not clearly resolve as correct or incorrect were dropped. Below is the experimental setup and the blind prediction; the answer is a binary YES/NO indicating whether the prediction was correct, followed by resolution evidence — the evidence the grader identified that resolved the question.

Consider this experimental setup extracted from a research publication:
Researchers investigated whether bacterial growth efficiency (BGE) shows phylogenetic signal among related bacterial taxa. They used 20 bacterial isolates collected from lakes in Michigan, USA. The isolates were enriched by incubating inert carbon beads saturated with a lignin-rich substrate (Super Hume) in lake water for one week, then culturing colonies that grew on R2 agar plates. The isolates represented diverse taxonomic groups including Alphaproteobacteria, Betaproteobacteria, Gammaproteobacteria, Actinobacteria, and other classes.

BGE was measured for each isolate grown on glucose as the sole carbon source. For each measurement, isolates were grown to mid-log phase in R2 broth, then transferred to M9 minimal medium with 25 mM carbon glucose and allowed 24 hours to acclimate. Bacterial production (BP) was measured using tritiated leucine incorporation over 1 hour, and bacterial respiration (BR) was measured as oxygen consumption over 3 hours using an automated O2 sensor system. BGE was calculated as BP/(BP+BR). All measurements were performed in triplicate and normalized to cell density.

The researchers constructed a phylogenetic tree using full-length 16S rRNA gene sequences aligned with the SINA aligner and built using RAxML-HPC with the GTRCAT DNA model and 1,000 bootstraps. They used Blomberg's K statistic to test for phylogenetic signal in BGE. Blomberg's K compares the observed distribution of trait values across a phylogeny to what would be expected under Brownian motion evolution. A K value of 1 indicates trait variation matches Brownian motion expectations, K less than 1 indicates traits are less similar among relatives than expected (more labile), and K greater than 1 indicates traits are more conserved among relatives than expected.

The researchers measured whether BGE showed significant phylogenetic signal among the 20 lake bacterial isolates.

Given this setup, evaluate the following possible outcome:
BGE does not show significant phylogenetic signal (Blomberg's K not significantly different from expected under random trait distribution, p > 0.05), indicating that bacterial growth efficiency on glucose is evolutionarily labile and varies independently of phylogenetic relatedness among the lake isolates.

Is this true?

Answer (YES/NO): NO